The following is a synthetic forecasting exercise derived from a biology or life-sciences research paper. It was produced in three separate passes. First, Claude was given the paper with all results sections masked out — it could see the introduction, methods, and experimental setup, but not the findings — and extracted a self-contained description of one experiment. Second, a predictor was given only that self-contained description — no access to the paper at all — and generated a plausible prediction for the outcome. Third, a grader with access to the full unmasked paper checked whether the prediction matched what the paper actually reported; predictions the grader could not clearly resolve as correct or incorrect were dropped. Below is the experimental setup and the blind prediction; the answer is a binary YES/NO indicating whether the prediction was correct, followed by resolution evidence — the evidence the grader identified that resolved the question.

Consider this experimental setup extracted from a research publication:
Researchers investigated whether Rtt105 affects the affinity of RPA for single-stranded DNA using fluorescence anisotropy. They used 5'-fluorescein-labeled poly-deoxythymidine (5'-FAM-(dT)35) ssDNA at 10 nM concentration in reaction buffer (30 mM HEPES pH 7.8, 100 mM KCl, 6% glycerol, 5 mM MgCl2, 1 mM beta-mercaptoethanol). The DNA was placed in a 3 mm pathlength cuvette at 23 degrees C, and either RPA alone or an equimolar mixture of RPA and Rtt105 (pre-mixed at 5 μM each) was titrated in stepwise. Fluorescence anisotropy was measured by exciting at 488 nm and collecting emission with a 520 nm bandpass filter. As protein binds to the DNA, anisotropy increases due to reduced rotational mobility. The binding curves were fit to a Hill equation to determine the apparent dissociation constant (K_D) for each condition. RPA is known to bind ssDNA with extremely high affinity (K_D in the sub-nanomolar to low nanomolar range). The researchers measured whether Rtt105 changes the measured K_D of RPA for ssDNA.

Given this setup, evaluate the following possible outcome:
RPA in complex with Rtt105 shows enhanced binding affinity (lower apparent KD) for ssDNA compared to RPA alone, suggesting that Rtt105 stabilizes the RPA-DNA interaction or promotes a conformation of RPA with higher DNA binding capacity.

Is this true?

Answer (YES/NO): NO